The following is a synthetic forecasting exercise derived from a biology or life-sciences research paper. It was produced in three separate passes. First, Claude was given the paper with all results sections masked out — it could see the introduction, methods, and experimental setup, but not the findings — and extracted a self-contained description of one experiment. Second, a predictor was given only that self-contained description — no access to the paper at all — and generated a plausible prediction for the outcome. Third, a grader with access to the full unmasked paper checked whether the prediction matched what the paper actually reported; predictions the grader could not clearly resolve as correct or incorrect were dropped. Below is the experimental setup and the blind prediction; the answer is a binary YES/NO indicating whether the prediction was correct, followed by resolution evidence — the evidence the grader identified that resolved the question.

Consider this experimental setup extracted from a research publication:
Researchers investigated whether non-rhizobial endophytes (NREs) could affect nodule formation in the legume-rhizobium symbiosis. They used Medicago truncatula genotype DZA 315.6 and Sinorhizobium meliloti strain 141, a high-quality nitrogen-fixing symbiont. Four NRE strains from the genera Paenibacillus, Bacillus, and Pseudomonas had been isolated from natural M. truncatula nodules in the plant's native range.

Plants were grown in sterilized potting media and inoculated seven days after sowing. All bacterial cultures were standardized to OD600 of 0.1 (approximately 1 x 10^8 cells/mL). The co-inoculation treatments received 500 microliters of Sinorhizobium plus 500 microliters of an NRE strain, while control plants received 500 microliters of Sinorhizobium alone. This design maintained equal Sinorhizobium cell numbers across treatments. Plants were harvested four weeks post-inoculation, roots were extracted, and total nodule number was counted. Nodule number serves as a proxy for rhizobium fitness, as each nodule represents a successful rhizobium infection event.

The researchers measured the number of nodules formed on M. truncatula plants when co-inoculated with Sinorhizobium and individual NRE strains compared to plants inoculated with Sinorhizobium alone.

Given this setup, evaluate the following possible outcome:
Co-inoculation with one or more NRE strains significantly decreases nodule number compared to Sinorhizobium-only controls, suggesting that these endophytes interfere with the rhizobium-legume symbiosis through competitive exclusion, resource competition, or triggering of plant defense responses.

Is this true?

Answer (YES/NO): YES